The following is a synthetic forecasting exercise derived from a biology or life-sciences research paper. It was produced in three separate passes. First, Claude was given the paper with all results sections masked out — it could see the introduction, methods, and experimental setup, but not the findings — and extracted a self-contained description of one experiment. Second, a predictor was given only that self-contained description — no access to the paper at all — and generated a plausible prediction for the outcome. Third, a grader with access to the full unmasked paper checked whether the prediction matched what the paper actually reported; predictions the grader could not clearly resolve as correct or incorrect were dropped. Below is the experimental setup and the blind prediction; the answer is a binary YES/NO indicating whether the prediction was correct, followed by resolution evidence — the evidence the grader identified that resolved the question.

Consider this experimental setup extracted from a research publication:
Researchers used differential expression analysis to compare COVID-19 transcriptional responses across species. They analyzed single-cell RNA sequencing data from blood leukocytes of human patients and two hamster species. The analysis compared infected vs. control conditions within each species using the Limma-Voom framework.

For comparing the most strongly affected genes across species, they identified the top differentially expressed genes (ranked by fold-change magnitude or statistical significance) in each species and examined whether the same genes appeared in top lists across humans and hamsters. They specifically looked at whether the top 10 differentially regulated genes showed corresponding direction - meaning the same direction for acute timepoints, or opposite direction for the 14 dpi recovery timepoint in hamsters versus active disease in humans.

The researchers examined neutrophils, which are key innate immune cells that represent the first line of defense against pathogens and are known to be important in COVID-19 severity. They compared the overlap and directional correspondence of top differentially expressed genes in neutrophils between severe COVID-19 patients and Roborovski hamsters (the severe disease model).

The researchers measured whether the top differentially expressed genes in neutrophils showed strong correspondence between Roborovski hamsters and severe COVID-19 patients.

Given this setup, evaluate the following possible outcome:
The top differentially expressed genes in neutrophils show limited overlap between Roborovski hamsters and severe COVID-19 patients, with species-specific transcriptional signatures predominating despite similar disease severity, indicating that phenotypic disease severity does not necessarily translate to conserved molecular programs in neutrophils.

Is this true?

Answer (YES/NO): NO